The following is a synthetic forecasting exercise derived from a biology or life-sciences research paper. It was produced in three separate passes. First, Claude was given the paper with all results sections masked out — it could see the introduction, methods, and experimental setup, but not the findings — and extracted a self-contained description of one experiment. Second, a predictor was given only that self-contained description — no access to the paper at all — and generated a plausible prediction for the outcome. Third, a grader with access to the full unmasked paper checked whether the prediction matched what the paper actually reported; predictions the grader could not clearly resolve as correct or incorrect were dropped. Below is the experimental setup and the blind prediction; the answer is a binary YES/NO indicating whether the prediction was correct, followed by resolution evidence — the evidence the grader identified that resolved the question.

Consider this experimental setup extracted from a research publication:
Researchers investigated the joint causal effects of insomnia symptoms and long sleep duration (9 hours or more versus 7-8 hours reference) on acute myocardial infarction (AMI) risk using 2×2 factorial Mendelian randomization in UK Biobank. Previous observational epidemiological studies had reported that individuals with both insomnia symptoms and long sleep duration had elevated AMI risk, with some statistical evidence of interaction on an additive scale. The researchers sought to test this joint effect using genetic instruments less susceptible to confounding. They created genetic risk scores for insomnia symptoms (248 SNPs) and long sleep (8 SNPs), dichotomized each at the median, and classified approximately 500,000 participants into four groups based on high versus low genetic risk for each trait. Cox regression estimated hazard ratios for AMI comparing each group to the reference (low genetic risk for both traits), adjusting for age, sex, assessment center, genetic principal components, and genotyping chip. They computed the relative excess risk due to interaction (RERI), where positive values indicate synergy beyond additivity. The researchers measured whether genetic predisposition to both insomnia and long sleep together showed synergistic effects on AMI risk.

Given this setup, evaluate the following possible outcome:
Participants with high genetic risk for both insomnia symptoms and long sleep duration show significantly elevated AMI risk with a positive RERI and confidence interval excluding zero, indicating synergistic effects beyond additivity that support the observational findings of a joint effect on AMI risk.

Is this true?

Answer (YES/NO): NO